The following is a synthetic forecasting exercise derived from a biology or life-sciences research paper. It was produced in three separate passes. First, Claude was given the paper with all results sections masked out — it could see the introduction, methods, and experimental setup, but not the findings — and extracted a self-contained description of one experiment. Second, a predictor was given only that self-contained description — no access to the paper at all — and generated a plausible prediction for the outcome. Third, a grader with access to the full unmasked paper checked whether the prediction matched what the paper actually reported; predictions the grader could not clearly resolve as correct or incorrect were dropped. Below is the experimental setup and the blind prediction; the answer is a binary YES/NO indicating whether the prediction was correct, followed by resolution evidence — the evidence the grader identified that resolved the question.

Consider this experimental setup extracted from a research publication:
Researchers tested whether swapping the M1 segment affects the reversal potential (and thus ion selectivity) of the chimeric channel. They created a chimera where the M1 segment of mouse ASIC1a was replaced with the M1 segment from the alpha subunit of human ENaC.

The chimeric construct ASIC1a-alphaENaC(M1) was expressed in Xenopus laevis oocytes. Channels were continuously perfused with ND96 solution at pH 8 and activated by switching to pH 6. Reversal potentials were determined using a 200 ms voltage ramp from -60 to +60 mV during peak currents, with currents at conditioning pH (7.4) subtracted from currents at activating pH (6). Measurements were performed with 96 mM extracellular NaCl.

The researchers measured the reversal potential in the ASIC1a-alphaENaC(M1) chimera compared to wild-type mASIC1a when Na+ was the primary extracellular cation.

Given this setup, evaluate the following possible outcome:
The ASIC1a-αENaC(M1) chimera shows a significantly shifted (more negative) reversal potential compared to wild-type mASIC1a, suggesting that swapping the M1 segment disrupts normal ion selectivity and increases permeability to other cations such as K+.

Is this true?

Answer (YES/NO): YES